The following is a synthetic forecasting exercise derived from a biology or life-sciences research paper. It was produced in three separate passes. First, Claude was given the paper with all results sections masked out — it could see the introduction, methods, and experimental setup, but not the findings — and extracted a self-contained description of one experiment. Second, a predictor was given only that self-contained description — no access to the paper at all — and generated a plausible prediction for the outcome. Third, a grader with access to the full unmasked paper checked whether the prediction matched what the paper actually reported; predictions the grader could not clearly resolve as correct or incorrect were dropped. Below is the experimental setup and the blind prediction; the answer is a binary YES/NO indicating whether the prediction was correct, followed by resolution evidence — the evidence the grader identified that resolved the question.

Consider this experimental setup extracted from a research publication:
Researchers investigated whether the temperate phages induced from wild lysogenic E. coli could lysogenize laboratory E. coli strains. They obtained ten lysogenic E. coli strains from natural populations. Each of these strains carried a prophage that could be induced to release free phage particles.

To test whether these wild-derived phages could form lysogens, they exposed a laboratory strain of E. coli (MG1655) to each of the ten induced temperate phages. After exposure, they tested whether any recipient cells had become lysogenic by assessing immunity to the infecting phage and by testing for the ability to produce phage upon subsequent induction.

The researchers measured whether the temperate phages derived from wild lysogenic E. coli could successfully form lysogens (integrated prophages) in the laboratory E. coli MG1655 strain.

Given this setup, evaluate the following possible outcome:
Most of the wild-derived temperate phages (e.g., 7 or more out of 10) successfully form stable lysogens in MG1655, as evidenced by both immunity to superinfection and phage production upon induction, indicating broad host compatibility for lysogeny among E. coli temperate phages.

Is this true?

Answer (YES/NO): YES